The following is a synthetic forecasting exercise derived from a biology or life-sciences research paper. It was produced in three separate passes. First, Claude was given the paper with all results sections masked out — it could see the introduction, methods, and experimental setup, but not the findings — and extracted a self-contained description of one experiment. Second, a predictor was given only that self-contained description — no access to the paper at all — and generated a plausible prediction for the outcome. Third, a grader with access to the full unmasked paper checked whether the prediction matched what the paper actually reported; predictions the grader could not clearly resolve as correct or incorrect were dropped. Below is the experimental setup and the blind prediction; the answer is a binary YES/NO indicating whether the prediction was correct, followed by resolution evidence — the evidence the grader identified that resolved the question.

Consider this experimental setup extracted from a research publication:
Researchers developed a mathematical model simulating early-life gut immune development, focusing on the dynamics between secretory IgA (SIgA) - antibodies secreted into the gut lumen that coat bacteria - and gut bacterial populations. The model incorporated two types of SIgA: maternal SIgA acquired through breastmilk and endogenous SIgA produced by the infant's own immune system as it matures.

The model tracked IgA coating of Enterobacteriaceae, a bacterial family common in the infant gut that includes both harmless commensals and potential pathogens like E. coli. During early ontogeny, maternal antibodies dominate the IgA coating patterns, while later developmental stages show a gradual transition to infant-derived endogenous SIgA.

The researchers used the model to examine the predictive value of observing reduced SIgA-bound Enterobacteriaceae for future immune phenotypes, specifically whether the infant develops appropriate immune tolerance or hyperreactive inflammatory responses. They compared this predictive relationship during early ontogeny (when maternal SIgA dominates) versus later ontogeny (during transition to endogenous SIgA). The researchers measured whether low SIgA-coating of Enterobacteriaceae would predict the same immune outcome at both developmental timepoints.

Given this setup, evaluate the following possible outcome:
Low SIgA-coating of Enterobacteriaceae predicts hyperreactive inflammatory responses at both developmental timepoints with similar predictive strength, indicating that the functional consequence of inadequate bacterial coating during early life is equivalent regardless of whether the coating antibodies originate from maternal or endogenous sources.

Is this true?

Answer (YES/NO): NO